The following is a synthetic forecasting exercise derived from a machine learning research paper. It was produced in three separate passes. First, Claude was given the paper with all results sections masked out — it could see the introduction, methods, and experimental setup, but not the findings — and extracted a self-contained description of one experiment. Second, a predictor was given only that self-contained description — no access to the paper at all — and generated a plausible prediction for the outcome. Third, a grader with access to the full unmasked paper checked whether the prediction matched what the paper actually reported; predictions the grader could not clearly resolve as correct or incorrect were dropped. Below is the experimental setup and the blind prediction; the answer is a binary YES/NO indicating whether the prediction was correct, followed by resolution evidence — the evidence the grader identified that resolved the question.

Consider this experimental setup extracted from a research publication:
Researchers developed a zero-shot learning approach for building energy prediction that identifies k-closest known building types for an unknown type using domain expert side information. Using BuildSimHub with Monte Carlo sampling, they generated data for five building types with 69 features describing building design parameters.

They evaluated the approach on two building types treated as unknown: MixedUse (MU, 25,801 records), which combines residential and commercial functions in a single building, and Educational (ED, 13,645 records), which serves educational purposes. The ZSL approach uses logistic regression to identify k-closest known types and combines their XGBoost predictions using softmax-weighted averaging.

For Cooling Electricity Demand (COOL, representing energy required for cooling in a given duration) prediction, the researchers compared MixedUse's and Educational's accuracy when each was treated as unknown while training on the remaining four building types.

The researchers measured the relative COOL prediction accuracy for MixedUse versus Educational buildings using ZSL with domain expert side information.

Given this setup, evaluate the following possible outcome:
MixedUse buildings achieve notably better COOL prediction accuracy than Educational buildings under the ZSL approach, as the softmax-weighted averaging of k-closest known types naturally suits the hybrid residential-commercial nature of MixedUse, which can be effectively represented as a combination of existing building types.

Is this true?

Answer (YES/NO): NO